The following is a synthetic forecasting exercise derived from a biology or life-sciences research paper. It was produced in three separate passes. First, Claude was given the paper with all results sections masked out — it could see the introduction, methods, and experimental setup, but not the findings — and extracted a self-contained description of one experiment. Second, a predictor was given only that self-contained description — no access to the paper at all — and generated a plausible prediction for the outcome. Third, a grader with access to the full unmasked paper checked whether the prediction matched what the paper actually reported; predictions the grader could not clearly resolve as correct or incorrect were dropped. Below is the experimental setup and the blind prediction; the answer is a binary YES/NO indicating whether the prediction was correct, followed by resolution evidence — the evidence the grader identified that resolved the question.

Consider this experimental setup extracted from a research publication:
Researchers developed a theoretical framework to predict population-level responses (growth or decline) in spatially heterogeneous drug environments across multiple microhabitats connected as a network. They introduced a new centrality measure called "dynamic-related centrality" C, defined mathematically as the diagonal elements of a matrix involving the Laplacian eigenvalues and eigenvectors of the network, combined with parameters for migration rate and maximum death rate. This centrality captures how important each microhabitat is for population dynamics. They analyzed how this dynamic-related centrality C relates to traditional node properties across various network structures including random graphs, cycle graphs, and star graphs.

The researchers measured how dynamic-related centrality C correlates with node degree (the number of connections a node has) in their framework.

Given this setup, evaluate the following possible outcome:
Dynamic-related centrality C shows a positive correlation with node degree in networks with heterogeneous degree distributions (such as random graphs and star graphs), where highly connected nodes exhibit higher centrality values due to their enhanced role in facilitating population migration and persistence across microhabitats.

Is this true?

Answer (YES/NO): NO